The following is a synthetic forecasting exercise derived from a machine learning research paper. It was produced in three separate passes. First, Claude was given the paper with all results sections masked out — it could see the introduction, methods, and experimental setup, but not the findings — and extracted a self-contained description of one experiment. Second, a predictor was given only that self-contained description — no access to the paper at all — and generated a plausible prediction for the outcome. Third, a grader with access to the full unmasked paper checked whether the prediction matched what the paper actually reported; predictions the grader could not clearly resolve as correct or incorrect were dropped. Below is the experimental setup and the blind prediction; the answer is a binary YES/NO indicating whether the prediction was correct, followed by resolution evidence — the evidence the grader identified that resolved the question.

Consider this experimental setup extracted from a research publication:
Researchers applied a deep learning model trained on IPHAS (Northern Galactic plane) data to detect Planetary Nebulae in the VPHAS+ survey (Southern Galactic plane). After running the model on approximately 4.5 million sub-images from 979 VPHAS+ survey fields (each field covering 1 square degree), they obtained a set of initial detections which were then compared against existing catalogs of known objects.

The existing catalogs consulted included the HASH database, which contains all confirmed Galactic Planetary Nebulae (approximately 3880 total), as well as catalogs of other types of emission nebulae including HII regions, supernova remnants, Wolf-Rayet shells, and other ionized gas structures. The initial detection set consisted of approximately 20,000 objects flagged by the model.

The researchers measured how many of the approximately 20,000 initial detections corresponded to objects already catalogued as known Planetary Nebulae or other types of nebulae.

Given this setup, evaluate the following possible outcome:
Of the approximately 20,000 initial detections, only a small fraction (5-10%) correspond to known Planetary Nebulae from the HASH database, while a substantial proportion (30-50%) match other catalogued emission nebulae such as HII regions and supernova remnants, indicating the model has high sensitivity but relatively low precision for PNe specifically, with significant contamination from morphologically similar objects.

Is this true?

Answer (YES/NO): NO